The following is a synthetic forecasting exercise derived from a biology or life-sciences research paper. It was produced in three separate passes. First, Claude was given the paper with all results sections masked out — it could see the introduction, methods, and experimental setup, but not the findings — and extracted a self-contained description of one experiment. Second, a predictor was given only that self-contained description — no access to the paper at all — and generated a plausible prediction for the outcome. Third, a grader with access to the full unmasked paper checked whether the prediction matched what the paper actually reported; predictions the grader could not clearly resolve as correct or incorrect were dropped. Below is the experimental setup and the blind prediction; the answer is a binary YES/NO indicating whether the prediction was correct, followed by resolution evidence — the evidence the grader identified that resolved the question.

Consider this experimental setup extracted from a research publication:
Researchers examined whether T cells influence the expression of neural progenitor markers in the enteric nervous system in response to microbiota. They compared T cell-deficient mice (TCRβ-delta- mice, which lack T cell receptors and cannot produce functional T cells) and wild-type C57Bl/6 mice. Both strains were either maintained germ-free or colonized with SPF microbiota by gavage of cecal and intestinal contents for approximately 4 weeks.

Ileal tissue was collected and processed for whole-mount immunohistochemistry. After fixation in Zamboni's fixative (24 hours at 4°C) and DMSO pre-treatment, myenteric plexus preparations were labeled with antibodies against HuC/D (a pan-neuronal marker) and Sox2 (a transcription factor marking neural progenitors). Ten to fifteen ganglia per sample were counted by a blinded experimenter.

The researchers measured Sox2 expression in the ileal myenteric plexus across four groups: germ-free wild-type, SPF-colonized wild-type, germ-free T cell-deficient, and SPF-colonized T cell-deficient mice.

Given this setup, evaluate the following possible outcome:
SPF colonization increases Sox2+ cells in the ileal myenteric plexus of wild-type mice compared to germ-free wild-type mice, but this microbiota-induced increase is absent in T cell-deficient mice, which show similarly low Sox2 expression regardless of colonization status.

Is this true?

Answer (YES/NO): YES